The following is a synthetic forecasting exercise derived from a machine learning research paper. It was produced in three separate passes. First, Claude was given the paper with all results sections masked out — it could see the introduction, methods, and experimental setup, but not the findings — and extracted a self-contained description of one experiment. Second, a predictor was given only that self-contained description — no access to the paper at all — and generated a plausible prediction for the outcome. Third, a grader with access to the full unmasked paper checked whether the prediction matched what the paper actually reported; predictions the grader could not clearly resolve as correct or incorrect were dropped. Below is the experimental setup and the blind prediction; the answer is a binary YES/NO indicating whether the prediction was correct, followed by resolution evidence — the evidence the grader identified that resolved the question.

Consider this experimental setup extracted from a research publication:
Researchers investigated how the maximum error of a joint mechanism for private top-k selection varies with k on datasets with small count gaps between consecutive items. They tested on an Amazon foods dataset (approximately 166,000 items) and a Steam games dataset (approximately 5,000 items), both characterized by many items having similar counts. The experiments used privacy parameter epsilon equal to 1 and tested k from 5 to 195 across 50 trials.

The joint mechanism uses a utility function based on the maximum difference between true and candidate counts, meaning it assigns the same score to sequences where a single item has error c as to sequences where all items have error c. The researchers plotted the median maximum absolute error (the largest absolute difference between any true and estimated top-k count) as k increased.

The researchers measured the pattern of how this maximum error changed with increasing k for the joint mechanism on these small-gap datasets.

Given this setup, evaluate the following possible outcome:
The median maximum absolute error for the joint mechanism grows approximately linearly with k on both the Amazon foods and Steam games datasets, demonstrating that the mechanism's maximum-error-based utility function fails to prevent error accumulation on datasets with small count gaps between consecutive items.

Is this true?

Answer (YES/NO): NO